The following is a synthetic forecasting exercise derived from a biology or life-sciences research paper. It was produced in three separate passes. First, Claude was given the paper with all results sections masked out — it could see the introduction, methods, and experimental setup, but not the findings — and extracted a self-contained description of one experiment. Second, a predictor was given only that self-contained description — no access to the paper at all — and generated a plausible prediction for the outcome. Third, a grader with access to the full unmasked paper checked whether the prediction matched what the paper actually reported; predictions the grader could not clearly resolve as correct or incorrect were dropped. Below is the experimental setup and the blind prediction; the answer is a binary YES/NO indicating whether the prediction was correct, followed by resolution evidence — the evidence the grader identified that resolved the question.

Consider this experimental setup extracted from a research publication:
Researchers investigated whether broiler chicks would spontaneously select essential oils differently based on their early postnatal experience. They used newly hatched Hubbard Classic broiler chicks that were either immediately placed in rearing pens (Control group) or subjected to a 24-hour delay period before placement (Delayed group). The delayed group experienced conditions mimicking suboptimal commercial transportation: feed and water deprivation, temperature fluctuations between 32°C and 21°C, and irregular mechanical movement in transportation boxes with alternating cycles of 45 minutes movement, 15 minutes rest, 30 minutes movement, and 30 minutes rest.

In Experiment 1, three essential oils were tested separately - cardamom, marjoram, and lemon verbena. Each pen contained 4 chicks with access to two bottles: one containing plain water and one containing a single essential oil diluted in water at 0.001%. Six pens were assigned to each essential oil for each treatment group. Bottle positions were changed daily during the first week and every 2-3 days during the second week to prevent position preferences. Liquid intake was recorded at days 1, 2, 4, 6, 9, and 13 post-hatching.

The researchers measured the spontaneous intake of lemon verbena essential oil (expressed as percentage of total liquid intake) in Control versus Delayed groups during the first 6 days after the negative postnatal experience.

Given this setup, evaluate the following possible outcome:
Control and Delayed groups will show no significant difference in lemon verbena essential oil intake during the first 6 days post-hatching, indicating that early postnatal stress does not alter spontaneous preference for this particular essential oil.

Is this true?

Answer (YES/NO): NO